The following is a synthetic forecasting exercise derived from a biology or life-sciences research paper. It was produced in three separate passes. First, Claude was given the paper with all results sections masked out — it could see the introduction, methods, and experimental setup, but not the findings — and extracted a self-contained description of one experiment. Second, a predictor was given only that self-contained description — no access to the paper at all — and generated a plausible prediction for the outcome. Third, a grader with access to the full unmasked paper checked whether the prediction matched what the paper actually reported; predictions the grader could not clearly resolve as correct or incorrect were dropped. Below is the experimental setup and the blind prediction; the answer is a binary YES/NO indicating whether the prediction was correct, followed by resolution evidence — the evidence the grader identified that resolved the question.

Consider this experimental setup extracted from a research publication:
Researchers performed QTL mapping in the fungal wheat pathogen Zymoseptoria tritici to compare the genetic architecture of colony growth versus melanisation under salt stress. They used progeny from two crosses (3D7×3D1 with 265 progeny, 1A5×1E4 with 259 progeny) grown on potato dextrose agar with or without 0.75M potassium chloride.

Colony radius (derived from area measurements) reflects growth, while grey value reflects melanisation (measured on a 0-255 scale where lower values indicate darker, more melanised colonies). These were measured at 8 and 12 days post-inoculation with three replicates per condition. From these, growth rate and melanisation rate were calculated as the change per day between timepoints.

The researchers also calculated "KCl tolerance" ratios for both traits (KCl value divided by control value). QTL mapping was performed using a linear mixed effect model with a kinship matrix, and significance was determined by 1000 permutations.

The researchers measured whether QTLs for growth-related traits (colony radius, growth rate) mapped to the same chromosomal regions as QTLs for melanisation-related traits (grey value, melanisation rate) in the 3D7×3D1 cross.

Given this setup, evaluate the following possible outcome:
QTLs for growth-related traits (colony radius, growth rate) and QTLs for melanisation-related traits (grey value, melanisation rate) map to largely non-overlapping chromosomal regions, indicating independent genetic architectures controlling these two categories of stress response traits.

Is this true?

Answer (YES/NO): NO